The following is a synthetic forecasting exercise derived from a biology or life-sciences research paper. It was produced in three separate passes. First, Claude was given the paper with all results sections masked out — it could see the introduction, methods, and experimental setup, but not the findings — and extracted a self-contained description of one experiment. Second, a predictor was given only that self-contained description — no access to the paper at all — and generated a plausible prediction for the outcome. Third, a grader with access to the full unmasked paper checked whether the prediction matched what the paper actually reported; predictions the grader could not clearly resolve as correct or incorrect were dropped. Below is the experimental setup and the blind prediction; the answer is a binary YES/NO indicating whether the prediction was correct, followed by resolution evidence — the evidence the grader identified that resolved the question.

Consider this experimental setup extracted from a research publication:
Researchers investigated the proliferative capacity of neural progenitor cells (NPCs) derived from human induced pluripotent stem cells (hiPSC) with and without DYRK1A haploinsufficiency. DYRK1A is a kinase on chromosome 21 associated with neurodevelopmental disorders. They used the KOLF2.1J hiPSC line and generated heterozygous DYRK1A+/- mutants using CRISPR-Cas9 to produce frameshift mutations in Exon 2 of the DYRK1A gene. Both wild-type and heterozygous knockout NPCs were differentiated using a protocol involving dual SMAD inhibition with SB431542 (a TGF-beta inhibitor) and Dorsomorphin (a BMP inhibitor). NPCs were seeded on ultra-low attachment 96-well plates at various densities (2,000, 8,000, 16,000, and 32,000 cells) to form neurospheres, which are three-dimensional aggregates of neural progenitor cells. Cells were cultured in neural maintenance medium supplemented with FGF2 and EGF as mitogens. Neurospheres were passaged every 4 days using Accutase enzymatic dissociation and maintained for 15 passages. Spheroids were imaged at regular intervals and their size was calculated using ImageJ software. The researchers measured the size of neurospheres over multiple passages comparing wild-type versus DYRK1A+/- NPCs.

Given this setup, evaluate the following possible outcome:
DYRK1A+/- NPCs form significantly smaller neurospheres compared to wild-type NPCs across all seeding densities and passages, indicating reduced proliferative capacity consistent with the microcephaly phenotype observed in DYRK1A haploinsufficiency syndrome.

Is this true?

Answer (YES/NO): NO